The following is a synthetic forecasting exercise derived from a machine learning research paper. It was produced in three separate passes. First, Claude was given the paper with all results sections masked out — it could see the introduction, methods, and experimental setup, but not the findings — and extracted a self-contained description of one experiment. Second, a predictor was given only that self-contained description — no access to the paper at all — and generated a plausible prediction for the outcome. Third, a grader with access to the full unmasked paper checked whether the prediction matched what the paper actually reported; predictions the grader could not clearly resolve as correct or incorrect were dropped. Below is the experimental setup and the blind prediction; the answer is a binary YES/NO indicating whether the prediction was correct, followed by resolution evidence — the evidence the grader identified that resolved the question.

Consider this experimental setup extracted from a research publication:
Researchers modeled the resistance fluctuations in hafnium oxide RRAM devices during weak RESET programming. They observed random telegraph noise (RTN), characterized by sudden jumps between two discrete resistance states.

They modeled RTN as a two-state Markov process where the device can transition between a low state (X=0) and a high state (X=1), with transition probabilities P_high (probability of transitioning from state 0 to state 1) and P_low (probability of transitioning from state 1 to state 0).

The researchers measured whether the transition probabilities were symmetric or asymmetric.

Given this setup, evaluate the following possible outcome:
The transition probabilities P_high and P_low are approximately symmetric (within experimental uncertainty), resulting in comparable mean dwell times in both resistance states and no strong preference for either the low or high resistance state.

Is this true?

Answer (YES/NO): NO